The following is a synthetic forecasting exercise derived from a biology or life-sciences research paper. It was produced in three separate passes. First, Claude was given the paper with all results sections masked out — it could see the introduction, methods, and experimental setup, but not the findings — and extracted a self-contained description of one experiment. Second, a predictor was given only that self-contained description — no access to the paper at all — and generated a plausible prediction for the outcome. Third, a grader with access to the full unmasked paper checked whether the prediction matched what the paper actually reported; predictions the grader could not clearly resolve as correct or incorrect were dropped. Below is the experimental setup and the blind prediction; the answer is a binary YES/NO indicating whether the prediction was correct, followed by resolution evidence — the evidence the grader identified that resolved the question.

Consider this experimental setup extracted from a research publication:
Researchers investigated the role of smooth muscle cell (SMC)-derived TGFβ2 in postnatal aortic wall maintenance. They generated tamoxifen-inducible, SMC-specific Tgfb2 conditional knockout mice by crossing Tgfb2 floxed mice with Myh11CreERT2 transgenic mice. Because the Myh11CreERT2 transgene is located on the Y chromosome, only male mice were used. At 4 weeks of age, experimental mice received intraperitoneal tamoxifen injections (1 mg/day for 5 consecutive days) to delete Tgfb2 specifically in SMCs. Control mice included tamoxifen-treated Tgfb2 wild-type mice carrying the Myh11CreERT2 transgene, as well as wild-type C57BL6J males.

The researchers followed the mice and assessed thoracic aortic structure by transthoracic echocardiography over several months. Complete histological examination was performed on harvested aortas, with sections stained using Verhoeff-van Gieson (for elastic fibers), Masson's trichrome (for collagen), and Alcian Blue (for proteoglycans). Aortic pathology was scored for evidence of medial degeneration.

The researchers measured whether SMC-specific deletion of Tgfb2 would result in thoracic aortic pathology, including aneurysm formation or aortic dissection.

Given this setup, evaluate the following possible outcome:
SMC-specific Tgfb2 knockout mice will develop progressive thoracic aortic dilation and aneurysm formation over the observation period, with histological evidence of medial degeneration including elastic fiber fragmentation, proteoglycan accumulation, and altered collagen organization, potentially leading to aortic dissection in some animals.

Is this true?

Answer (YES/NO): YES